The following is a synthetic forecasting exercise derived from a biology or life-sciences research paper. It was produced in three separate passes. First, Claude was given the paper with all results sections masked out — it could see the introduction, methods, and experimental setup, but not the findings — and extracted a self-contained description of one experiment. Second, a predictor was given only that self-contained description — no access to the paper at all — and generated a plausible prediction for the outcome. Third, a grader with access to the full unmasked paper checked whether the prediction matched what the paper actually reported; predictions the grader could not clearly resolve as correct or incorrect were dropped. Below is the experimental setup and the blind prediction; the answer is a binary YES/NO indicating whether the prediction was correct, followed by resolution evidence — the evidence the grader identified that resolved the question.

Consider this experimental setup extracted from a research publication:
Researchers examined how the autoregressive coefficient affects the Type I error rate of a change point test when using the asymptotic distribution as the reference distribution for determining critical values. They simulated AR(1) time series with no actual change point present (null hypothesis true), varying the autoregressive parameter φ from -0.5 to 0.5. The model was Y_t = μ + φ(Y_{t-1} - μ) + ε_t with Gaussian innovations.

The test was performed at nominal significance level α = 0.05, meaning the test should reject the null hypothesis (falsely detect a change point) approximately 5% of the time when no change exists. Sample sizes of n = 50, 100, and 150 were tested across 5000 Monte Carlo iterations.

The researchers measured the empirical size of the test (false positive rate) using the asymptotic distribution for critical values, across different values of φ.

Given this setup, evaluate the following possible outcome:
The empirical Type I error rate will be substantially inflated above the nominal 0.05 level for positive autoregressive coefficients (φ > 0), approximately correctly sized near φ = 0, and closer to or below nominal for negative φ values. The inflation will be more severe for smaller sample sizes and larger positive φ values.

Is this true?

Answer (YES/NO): NO